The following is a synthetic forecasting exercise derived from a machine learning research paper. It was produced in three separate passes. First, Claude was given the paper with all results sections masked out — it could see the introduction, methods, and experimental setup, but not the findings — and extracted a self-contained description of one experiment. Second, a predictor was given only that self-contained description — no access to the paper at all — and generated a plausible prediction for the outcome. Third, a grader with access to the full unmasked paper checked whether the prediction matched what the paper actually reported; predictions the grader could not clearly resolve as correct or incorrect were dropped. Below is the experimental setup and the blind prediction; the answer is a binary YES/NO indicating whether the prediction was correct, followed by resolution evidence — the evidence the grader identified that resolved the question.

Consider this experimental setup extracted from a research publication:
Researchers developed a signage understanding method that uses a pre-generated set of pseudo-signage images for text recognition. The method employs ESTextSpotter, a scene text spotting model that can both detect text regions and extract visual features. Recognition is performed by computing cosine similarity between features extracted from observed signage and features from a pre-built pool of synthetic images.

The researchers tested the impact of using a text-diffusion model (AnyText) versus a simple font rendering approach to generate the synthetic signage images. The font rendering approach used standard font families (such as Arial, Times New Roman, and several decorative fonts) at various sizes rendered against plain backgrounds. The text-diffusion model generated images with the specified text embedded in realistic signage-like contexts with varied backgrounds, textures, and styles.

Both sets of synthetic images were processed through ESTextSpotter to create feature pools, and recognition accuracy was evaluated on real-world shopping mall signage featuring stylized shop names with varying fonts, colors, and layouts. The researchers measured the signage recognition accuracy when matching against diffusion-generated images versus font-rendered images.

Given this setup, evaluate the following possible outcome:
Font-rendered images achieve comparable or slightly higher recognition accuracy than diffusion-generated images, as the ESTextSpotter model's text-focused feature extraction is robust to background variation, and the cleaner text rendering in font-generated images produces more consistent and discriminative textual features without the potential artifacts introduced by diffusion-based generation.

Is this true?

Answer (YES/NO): NO